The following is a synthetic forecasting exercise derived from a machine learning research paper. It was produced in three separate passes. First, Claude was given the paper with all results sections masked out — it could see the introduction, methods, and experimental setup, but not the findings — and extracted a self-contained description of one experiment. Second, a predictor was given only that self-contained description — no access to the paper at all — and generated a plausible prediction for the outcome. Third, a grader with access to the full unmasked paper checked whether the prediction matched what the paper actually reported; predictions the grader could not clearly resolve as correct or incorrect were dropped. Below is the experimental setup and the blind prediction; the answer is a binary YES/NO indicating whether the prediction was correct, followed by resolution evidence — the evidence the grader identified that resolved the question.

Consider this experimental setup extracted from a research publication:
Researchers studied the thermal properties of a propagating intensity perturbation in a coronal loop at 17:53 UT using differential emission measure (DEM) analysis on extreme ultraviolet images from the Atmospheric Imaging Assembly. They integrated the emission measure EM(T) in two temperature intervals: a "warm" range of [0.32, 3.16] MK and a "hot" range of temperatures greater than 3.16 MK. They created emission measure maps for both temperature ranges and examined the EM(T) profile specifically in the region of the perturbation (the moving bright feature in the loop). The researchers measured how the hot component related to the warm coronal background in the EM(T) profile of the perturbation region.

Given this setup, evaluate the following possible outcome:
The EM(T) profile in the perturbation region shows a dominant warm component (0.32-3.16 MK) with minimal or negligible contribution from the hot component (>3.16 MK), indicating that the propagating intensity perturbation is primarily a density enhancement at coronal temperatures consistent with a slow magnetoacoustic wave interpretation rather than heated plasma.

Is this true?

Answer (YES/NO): NO